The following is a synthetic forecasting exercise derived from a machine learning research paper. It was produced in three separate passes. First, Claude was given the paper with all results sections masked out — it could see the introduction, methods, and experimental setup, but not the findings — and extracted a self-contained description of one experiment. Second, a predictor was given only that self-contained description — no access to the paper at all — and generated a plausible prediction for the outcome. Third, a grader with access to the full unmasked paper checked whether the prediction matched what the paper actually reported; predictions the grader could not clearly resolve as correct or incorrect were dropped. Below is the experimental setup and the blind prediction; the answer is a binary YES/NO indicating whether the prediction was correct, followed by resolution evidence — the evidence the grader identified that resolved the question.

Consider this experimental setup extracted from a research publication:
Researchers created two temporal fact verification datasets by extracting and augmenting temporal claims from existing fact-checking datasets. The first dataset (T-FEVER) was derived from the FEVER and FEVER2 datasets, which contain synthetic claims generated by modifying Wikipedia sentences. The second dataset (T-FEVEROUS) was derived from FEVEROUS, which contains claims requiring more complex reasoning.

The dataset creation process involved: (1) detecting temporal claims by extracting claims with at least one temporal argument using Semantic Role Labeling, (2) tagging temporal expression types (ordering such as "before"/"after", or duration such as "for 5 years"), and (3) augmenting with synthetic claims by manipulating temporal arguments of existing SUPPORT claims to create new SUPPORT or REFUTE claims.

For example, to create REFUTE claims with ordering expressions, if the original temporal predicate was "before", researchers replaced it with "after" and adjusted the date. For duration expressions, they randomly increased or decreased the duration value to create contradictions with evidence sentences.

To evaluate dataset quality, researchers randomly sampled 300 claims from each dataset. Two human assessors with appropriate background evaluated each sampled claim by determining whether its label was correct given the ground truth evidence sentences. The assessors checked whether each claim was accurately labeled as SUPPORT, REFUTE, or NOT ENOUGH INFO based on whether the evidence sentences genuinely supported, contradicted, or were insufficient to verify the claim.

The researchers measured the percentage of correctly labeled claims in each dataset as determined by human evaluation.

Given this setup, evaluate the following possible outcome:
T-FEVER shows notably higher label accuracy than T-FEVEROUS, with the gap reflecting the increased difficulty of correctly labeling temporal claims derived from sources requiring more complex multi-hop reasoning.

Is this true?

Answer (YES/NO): NO